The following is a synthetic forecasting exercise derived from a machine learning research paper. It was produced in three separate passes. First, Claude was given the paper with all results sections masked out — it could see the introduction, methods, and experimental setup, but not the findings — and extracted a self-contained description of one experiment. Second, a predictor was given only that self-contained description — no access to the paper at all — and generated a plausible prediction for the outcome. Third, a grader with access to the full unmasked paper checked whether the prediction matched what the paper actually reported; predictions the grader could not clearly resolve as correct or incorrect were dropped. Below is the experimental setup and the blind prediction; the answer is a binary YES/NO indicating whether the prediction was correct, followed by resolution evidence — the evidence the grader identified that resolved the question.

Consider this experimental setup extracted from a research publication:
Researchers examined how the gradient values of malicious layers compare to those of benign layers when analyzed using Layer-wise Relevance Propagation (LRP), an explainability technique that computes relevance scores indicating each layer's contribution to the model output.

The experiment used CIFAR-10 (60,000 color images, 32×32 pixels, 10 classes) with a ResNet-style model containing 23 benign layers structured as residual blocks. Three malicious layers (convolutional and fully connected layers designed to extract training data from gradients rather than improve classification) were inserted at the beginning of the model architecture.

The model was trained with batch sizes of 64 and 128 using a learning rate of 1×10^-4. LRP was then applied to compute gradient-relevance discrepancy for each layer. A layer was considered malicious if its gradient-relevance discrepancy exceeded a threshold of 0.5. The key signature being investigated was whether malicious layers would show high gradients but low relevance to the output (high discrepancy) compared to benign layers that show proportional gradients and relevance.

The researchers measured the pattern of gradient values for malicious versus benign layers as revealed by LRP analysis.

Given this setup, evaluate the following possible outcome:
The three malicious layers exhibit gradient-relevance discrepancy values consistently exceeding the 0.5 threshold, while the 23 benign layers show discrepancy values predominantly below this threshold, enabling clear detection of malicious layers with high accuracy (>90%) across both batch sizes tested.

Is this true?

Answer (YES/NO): YES